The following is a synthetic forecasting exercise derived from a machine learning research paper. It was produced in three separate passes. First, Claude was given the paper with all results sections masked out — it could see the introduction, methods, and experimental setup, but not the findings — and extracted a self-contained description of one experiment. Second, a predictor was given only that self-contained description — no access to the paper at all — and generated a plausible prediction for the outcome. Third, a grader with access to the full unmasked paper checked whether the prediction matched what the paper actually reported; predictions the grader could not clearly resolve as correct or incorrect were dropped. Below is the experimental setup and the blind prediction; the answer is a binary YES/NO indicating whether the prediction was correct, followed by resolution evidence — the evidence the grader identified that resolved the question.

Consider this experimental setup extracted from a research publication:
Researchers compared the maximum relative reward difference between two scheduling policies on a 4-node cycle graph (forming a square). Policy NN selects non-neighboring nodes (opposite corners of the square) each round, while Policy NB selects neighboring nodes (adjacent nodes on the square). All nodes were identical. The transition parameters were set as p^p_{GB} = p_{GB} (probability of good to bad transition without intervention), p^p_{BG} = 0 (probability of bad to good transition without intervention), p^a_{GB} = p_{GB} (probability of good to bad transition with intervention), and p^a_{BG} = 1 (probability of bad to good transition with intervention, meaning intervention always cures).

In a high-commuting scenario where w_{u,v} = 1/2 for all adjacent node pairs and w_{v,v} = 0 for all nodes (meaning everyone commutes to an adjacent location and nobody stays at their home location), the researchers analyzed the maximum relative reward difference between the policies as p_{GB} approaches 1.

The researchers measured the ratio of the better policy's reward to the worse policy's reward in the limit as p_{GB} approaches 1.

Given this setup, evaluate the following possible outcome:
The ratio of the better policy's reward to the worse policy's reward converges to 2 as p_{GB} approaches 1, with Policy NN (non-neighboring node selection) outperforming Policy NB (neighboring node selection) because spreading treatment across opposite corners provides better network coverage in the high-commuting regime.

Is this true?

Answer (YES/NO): NO